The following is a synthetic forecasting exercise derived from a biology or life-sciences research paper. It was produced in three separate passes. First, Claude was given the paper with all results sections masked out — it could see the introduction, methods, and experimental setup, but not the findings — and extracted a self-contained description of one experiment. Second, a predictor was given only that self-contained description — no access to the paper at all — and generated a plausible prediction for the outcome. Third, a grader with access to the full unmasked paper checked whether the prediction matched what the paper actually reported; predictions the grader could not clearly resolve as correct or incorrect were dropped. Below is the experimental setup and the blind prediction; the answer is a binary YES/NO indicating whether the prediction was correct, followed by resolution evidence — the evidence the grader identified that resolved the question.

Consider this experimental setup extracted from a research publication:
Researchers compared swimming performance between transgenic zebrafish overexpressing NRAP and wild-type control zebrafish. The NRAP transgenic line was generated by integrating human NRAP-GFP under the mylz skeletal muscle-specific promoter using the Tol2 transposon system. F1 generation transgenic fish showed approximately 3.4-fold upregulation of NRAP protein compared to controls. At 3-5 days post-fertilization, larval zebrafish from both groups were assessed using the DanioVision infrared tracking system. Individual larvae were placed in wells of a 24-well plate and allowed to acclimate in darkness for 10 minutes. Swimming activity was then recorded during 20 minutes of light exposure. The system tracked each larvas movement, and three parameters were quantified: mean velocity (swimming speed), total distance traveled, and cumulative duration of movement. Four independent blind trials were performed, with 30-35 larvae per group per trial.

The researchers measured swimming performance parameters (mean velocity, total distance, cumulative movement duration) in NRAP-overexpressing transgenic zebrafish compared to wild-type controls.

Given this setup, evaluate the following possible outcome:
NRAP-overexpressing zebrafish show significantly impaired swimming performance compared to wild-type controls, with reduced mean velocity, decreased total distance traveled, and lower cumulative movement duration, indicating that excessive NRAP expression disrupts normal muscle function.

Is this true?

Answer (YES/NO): YES